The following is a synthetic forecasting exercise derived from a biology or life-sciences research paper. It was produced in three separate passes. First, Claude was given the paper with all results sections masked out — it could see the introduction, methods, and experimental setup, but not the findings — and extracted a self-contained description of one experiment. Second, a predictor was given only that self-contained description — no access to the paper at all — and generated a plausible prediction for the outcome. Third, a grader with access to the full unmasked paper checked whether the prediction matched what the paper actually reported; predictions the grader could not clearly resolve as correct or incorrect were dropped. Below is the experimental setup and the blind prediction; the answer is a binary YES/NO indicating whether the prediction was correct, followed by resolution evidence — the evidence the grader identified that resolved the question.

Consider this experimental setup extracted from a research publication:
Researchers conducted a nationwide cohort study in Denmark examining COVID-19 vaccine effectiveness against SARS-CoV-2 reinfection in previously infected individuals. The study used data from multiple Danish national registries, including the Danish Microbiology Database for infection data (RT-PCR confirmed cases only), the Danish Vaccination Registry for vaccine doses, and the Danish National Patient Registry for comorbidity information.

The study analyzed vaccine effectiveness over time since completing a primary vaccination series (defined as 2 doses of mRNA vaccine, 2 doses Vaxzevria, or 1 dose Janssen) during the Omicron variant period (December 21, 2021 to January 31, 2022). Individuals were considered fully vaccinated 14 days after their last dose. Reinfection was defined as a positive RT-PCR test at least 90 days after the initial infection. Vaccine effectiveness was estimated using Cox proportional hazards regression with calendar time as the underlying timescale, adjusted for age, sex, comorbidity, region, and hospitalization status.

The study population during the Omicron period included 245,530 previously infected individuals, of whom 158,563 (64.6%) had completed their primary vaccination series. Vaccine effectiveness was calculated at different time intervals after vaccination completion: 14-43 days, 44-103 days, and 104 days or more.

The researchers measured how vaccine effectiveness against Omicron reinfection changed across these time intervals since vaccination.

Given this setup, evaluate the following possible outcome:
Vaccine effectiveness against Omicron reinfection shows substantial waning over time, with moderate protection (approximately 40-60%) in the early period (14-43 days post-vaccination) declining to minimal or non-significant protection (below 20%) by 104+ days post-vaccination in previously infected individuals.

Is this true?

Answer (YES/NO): YES